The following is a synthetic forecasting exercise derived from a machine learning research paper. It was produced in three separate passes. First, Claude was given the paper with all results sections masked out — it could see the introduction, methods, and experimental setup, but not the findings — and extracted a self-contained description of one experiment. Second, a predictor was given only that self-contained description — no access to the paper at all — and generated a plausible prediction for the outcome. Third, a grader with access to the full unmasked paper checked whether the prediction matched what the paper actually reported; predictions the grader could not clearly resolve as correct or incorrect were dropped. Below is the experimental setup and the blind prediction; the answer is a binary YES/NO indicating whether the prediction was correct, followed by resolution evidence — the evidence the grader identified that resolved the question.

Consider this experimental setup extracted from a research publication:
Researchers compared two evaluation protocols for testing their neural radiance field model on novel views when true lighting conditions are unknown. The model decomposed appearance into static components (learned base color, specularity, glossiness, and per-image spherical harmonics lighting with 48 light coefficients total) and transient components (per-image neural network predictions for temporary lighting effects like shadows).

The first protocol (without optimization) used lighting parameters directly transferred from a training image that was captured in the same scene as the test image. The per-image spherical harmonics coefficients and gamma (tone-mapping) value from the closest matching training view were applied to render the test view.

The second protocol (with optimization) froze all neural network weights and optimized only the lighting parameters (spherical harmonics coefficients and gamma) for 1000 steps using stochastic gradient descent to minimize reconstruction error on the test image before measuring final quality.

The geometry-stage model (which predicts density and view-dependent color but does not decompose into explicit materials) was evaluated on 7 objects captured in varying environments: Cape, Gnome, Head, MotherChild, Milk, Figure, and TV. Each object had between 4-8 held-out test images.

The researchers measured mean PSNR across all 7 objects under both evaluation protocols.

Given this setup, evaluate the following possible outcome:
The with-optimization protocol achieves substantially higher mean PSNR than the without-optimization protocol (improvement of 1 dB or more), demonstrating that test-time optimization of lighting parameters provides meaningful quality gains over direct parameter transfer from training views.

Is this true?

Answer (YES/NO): YES